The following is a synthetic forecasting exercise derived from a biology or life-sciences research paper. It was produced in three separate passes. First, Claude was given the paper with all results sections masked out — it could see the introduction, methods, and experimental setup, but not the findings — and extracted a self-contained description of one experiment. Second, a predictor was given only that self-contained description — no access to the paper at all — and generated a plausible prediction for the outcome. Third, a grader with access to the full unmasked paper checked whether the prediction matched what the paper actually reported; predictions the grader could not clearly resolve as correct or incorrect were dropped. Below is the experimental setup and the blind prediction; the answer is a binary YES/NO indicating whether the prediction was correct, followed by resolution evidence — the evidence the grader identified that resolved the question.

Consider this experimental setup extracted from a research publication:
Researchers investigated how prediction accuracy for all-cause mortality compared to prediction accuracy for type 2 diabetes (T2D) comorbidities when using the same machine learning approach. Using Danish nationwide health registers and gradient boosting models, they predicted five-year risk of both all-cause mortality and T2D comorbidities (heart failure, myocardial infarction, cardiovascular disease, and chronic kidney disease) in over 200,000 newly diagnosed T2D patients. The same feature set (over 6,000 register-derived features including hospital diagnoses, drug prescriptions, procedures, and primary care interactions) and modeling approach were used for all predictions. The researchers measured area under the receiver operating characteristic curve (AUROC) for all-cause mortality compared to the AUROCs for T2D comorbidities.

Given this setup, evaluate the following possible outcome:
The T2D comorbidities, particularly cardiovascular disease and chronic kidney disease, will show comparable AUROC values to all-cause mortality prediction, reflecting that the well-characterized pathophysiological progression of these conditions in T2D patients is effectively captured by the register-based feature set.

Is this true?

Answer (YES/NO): NO